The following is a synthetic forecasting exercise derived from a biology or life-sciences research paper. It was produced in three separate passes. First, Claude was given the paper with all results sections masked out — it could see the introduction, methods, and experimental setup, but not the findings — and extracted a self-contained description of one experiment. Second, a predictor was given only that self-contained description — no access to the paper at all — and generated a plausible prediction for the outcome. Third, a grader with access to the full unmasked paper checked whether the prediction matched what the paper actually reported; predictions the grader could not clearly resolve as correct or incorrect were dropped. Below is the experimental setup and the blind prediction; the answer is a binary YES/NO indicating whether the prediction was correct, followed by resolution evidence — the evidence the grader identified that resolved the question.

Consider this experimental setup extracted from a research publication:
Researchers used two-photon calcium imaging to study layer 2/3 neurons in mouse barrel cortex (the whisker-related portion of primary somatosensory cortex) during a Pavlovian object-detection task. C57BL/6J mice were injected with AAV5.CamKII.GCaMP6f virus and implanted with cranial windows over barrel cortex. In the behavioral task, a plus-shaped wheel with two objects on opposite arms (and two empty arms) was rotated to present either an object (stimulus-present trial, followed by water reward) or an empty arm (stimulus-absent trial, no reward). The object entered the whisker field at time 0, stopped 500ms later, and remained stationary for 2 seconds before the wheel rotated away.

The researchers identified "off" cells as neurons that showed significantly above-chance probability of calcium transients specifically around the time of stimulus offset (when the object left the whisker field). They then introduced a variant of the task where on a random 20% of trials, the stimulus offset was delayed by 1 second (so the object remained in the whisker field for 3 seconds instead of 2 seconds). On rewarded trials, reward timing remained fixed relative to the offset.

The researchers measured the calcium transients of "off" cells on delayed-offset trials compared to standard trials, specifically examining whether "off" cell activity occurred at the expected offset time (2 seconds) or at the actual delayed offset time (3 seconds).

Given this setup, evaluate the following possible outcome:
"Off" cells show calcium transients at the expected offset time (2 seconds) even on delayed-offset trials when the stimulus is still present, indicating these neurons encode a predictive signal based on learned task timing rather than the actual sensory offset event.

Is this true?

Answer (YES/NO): NO